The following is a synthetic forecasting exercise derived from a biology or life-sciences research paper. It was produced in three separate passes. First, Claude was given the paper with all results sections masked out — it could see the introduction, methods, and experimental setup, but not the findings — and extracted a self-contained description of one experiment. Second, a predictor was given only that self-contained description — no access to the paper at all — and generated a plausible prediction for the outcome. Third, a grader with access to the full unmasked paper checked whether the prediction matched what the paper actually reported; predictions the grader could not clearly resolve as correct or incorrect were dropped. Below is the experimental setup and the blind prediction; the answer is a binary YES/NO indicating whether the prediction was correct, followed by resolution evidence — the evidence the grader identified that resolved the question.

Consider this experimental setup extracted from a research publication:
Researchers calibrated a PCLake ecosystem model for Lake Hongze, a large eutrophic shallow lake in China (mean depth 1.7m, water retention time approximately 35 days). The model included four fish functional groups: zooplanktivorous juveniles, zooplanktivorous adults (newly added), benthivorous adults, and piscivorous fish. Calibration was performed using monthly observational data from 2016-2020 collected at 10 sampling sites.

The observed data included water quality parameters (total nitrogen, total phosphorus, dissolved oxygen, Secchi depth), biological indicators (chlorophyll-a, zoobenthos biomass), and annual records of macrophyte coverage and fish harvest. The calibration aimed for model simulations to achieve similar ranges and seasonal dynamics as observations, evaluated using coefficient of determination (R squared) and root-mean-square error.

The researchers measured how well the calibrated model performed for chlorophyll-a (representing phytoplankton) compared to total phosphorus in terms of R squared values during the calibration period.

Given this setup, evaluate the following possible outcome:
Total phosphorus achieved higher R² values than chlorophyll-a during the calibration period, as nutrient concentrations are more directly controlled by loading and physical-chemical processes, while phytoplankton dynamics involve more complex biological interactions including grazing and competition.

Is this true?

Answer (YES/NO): YES